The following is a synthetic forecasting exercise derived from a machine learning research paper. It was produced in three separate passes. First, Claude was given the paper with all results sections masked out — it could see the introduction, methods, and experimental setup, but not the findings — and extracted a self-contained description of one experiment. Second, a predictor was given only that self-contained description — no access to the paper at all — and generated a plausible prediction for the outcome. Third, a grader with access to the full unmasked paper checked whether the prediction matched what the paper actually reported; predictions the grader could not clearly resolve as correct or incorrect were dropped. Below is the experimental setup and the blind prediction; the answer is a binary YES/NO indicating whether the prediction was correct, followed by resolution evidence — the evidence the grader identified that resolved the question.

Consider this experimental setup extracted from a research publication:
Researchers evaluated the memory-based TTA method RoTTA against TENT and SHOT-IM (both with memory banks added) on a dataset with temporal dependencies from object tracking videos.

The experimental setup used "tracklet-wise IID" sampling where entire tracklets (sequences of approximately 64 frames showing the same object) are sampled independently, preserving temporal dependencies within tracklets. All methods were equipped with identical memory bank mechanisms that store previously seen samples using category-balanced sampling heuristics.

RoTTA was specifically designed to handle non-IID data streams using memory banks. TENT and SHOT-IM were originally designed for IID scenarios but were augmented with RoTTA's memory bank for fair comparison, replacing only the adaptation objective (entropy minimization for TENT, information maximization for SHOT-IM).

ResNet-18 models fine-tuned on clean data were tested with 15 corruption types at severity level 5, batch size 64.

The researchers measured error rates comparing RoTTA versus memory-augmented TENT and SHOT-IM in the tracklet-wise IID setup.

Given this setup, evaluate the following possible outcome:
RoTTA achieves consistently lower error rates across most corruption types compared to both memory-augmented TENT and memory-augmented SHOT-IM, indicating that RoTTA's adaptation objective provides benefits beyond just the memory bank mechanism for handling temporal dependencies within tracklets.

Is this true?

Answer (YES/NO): YES